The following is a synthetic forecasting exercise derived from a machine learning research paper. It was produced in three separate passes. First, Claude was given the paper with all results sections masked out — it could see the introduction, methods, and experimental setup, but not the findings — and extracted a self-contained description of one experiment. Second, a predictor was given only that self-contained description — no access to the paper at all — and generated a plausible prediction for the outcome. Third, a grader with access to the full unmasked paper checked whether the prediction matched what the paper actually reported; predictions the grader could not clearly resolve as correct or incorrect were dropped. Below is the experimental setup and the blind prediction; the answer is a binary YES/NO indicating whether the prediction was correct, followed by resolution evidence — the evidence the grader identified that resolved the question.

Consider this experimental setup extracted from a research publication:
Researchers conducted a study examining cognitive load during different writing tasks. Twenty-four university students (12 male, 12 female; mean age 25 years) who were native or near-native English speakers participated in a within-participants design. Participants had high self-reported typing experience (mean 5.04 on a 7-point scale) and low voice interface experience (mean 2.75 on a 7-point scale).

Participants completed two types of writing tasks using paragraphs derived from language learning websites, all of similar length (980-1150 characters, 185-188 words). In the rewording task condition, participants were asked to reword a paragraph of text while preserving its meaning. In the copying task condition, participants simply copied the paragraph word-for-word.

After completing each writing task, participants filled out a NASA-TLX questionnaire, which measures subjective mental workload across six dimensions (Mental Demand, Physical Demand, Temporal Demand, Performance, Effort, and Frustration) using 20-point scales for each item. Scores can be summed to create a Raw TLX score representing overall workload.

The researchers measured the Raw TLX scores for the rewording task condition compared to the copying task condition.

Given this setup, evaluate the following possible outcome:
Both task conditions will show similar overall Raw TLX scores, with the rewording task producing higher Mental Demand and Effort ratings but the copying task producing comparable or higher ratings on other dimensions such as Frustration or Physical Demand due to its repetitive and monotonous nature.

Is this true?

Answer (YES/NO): NO